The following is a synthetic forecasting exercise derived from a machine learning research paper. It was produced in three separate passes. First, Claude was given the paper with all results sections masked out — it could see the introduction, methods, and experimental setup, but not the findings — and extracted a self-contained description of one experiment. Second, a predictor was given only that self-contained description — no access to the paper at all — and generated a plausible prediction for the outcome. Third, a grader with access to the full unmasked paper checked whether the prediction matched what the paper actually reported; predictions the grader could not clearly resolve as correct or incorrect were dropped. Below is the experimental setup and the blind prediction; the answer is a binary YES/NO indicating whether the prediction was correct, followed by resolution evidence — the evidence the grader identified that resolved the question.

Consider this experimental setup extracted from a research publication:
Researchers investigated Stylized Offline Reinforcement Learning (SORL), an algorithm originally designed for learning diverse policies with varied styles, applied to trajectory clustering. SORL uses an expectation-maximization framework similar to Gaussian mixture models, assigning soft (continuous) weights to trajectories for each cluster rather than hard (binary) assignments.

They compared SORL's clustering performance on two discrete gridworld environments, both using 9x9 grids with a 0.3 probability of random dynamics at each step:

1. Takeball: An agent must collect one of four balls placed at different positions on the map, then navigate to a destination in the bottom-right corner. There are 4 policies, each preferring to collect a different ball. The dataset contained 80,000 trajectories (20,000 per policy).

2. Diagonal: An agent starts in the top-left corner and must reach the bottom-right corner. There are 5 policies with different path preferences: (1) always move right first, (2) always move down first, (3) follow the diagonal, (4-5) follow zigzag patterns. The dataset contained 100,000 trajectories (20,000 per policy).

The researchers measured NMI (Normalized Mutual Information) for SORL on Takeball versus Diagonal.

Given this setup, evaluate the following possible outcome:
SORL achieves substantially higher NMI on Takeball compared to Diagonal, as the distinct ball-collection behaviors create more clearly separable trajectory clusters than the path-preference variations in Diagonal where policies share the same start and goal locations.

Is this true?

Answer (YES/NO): YES